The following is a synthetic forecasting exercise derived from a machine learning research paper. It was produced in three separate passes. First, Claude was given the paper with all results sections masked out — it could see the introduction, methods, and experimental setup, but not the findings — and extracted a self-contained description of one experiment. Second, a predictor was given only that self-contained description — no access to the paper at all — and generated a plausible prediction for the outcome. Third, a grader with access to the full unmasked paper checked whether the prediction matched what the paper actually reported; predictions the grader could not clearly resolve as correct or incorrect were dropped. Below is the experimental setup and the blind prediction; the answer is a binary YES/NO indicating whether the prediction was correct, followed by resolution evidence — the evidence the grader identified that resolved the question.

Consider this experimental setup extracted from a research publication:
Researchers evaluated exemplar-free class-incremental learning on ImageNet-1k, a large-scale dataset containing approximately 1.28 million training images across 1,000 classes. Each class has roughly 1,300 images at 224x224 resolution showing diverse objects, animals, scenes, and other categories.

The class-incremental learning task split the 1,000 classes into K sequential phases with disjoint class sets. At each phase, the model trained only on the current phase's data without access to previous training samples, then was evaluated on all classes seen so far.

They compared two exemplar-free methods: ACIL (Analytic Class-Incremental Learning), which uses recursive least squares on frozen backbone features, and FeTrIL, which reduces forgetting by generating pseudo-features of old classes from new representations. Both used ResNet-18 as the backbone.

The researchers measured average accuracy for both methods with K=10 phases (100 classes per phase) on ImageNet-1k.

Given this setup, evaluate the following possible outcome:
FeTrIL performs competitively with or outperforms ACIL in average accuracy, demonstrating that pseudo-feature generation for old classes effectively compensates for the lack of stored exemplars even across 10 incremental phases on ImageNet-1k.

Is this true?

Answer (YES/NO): YES